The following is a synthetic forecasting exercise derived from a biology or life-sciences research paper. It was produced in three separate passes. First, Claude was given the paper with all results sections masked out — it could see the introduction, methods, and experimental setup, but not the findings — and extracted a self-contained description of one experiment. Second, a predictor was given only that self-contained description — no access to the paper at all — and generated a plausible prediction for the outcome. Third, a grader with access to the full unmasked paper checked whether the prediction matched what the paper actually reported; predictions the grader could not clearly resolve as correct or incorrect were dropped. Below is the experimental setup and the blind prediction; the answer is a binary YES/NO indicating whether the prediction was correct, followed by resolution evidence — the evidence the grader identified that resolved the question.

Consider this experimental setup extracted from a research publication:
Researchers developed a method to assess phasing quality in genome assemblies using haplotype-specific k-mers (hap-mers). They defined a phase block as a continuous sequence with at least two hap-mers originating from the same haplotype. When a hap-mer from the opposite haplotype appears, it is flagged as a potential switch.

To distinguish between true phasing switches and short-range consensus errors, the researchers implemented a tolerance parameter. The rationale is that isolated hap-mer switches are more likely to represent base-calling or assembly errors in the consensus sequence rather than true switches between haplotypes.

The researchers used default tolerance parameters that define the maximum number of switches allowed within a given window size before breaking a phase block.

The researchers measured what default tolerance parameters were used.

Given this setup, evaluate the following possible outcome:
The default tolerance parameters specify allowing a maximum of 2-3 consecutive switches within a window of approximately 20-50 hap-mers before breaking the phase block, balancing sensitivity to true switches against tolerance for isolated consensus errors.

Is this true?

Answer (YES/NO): NO